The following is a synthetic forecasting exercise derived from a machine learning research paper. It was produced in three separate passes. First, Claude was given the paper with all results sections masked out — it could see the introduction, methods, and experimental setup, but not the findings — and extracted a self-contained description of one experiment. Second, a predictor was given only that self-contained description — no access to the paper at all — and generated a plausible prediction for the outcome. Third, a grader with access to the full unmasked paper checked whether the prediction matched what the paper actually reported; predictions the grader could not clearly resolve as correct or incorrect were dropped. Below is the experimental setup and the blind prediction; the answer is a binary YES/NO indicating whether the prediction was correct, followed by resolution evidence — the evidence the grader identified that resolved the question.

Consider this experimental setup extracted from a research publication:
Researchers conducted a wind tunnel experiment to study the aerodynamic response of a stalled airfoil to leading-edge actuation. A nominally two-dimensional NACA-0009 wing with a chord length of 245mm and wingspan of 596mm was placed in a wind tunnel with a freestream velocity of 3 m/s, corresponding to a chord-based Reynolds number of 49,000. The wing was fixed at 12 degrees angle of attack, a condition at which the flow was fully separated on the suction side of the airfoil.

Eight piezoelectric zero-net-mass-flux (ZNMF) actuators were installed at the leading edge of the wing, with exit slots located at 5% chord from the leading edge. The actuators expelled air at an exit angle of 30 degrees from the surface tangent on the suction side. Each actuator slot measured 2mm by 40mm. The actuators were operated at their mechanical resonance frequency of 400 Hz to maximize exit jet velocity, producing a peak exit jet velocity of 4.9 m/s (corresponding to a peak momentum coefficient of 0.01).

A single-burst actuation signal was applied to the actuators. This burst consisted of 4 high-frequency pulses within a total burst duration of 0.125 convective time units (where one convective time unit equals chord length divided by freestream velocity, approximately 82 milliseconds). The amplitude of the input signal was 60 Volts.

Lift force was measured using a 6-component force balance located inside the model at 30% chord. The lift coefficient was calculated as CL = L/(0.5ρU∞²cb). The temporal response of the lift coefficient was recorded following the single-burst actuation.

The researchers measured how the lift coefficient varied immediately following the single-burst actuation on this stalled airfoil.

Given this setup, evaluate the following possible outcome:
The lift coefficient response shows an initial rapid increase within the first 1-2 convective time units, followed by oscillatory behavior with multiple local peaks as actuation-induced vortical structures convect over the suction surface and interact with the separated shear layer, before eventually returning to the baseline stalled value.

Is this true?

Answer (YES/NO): NO